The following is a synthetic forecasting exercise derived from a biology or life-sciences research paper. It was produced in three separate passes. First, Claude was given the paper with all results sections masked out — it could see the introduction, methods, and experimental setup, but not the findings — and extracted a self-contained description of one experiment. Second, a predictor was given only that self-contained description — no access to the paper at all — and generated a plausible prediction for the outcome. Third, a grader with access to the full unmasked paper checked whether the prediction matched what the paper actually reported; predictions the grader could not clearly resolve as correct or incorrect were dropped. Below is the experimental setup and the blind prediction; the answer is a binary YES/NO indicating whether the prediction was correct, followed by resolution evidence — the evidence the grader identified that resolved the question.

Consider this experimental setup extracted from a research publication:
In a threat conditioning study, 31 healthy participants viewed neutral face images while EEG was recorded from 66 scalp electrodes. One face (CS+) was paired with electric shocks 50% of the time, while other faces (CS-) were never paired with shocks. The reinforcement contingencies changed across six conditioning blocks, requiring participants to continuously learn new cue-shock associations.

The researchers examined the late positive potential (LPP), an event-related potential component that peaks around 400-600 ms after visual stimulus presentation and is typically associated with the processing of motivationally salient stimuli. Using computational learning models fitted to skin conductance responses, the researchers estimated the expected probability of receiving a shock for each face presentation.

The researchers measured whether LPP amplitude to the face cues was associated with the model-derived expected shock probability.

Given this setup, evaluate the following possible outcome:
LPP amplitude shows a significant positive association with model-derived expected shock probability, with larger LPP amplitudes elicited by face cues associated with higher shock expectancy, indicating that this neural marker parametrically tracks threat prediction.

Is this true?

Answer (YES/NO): YES